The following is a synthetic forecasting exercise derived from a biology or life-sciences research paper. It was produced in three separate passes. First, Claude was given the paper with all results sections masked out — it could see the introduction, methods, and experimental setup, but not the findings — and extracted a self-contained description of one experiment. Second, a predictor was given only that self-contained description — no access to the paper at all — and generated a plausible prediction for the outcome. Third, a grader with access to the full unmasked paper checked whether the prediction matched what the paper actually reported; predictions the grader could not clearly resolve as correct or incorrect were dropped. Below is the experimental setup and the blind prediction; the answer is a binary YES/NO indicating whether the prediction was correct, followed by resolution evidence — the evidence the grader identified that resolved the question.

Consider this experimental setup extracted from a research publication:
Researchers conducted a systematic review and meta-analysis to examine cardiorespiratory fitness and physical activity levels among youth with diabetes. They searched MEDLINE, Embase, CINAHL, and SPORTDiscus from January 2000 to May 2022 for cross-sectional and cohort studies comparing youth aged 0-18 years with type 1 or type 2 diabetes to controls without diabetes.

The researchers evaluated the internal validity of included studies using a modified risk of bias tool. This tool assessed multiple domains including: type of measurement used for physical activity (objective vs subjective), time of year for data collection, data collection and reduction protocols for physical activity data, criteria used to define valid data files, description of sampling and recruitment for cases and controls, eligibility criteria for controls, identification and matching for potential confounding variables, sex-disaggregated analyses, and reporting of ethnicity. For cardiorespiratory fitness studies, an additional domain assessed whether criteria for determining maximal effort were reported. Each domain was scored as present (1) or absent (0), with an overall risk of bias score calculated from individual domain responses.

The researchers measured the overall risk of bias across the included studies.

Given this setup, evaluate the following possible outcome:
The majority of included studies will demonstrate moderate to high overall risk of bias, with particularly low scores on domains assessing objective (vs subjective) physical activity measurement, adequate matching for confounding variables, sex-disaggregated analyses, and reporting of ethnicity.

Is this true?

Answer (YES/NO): YES